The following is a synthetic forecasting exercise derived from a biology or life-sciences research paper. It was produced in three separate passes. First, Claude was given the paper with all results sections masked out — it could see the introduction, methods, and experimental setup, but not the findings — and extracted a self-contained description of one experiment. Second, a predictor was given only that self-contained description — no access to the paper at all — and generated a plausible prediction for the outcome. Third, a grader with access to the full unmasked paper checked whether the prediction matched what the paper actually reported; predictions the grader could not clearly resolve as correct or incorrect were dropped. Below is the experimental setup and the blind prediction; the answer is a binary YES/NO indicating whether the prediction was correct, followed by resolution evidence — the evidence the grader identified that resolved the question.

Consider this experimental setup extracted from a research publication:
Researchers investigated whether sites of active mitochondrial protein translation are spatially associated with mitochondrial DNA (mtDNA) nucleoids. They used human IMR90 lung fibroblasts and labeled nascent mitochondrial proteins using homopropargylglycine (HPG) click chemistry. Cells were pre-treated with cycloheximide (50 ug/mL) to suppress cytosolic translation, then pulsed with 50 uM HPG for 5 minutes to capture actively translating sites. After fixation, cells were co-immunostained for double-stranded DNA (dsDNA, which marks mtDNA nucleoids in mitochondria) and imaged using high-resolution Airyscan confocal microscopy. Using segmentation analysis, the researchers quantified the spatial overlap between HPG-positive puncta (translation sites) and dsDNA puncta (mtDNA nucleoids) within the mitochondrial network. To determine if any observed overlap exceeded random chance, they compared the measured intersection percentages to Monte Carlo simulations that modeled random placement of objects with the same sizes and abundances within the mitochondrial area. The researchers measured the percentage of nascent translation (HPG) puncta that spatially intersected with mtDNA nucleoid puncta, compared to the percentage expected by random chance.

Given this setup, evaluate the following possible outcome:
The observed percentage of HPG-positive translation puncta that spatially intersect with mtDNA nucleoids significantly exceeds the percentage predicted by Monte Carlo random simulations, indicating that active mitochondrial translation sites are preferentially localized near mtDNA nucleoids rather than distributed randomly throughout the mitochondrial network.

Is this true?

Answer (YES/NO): NO